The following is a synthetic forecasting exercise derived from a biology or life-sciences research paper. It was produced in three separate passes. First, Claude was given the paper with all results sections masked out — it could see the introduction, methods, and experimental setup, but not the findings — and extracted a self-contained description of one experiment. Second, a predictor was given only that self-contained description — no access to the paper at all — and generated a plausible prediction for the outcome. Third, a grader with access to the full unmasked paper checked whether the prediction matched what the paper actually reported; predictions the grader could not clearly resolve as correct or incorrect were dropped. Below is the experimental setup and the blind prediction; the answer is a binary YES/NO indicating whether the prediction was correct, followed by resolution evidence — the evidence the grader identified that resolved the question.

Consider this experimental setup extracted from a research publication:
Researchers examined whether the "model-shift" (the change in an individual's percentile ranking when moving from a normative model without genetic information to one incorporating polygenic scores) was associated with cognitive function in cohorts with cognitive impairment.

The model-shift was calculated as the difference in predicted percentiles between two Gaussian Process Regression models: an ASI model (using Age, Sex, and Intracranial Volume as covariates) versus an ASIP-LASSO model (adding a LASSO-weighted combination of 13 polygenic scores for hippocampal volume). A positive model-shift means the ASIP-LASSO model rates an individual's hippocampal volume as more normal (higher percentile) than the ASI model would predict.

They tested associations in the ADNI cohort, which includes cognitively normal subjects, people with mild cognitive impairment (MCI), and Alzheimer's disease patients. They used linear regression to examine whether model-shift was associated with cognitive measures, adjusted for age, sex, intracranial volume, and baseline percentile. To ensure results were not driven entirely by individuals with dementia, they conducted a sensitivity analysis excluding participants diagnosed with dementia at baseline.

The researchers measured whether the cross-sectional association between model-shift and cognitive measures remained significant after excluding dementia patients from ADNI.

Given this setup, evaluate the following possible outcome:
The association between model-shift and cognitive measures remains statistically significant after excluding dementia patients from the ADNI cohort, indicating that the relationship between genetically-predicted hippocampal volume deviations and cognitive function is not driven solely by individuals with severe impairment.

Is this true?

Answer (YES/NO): YES